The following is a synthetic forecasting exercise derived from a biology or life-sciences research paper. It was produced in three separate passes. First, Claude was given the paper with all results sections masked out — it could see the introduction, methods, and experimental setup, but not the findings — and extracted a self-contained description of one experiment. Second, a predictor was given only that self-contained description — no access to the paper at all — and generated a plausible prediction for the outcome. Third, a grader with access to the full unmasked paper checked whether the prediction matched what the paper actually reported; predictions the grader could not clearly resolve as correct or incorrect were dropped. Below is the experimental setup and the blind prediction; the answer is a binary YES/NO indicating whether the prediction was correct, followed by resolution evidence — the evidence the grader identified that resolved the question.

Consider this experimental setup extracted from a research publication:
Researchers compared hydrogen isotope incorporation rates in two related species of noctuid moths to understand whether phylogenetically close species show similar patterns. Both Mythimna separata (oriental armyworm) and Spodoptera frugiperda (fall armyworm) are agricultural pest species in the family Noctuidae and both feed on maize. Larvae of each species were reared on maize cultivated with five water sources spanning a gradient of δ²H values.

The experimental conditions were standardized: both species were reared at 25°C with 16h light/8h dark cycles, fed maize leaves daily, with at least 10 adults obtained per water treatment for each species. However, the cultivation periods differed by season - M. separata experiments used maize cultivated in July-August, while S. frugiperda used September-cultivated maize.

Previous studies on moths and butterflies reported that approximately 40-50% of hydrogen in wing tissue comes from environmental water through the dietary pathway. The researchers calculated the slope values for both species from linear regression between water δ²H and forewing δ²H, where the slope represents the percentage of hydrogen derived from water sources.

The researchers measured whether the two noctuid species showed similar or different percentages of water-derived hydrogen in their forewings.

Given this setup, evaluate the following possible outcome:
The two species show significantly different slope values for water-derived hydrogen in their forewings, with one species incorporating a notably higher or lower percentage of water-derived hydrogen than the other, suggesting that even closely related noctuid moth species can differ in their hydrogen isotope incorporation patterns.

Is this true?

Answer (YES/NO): YES